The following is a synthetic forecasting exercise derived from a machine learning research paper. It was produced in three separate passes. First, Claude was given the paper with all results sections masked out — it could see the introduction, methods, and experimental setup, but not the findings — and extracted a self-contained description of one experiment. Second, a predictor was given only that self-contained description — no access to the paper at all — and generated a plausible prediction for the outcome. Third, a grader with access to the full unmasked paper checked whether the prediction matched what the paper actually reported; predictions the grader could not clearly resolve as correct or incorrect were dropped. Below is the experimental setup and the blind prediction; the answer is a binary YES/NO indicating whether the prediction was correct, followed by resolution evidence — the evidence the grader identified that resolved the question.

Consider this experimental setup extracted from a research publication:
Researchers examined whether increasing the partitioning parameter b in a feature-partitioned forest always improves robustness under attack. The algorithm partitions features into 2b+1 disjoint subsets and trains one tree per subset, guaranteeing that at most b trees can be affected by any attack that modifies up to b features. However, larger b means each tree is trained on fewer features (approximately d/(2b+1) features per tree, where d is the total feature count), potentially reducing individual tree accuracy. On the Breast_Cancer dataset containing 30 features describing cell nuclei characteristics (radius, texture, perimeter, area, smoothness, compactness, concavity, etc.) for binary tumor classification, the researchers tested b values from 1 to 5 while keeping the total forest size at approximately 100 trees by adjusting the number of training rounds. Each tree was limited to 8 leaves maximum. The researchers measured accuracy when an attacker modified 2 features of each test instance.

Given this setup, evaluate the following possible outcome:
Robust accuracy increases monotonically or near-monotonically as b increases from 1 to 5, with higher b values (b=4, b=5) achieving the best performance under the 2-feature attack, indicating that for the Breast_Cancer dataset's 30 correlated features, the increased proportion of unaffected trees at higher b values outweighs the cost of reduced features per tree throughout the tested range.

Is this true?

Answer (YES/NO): NO